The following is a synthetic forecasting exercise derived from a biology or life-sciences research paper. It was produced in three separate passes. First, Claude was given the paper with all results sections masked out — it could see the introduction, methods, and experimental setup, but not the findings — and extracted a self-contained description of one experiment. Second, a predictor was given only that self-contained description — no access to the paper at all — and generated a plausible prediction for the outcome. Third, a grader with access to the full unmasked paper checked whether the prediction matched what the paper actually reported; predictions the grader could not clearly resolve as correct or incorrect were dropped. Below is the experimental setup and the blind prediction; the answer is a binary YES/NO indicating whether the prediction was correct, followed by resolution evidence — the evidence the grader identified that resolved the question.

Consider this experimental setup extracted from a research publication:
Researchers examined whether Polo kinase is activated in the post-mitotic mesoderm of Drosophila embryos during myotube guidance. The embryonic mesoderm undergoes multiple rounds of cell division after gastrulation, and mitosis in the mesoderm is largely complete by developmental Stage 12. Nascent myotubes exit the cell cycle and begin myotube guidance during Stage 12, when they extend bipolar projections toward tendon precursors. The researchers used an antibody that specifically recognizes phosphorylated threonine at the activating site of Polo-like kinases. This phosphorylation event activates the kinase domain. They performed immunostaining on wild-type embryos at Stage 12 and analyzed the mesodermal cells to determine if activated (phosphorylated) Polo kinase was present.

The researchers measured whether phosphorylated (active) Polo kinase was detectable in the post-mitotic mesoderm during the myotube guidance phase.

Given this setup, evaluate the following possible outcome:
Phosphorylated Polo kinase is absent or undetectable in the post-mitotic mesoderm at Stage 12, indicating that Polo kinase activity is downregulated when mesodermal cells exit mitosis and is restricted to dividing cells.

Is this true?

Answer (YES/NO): NO